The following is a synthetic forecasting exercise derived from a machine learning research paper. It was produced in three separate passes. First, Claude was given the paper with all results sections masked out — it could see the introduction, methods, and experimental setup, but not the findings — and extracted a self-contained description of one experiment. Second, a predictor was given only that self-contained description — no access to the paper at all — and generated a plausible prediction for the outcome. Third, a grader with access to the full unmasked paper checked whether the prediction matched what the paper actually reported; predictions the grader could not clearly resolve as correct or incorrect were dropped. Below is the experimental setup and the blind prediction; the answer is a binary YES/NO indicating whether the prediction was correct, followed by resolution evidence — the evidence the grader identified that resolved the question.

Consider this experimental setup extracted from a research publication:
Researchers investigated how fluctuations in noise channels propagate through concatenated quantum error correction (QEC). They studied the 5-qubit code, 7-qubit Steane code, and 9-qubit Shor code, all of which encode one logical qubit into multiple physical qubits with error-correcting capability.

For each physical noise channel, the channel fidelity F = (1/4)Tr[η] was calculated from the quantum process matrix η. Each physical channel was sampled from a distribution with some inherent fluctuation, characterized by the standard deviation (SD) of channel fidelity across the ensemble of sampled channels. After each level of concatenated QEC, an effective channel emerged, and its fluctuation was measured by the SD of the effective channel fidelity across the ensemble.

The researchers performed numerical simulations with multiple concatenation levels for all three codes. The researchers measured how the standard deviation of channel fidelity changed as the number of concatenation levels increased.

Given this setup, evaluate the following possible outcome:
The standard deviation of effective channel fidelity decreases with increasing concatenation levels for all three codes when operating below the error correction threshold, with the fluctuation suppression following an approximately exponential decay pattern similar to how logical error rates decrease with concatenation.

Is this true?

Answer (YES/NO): YES